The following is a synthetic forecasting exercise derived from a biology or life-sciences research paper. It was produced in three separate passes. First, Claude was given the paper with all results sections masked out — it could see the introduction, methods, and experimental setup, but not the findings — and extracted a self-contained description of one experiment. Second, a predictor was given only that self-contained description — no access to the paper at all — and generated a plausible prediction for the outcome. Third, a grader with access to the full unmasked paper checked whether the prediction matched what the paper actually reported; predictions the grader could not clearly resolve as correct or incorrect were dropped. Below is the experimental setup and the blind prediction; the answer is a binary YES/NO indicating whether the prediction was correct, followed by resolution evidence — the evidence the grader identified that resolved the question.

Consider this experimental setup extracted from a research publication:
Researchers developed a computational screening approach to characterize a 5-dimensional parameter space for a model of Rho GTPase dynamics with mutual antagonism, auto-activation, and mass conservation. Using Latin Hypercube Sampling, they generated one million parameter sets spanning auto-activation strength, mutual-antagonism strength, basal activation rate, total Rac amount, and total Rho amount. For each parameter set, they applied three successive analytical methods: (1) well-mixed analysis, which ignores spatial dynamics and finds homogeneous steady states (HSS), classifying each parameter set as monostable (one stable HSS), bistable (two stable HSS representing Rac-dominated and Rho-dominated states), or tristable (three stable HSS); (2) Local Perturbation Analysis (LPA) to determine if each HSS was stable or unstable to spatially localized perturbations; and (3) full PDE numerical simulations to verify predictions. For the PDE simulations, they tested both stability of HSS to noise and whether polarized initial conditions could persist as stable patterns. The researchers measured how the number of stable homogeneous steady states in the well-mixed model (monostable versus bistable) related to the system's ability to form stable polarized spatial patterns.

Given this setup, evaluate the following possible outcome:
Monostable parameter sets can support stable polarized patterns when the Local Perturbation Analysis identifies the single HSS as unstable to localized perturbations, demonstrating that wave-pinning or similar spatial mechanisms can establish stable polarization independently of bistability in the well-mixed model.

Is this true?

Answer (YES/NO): YES